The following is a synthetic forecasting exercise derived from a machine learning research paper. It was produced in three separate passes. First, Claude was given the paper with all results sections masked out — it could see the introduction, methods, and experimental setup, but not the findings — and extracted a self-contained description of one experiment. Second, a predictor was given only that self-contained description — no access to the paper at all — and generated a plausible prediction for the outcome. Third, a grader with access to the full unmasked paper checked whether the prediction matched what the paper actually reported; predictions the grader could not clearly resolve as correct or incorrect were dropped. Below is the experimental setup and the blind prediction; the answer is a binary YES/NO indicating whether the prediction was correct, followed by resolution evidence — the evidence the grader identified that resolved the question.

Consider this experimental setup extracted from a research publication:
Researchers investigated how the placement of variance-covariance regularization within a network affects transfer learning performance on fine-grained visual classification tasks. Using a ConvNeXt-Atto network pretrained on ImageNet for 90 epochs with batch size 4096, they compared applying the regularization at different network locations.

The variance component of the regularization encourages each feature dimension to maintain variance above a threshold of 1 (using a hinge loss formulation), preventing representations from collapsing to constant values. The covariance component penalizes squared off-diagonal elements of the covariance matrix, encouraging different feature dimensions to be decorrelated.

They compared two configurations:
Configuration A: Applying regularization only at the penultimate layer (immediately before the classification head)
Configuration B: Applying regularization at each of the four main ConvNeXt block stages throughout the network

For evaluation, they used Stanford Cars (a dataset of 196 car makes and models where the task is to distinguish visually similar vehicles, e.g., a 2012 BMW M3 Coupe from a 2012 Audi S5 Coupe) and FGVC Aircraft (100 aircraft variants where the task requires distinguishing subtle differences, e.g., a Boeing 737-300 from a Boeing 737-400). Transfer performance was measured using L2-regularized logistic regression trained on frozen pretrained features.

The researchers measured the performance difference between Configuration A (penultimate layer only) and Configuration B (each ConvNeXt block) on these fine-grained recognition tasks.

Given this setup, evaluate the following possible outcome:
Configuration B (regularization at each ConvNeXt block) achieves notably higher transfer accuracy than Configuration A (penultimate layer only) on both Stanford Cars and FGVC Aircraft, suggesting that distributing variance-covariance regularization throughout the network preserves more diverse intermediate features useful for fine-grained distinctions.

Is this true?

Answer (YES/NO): YES